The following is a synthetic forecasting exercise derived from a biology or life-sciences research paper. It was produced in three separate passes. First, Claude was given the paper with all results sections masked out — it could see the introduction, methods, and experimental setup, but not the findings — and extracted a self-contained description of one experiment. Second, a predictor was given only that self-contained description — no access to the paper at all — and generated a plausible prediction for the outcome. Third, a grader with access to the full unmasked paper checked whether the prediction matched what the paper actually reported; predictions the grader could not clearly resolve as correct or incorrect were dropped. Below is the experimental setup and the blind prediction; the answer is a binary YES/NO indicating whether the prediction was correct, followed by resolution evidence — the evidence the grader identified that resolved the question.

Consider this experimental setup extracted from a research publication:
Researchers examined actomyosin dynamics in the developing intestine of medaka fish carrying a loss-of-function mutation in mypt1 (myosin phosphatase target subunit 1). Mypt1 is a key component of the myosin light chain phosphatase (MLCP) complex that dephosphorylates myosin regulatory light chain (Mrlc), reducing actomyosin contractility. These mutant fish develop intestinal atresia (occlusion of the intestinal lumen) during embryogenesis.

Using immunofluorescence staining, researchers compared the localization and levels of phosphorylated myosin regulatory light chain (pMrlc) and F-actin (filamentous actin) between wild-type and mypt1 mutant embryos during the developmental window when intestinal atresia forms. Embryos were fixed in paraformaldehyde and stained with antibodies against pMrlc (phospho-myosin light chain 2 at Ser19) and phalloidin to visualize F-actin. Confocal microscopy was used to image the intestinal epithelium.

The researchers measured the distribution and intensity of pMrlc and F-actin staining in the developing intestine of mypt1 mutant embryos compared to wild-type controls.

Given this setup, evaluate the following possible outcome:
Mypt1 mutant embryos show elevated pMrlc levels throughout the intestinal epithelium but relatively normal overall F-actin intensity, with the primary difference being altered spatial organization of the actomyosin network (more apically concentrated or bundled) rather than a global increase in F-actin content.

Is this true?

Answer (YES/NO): NO